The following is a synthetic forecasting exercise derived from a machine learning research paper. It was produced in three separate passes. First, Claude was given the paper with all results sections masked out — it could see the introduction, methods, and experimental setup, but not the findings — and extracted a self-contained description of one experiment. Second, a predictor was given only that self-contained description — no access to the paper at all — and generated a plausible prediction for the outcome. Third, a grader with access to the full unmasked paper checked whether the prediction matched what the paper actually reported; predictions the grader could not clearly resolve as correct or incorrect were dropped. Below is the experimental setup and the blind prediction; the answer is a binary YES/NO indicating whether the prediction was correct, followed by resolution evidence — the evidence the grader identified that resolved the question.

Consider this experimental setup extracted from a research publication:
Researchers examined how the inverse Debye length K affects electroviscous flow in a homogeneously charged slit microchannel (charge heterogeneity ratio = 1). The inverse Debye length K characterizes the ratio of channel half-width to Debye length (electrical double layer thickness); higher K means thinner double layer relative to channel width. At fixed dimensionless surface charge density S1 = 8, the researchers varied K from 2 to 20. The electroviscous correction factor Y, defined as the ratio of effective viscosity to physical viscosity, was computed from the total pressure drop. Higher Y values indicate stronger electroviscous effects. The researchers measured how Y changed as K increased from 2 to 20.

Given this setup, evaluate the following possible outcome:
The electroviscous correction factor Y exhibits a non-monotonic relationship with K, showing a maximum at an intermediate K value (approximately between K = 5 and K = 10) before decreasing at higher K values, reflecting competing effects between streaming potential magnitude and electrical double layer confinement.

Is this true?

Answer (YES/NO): NO